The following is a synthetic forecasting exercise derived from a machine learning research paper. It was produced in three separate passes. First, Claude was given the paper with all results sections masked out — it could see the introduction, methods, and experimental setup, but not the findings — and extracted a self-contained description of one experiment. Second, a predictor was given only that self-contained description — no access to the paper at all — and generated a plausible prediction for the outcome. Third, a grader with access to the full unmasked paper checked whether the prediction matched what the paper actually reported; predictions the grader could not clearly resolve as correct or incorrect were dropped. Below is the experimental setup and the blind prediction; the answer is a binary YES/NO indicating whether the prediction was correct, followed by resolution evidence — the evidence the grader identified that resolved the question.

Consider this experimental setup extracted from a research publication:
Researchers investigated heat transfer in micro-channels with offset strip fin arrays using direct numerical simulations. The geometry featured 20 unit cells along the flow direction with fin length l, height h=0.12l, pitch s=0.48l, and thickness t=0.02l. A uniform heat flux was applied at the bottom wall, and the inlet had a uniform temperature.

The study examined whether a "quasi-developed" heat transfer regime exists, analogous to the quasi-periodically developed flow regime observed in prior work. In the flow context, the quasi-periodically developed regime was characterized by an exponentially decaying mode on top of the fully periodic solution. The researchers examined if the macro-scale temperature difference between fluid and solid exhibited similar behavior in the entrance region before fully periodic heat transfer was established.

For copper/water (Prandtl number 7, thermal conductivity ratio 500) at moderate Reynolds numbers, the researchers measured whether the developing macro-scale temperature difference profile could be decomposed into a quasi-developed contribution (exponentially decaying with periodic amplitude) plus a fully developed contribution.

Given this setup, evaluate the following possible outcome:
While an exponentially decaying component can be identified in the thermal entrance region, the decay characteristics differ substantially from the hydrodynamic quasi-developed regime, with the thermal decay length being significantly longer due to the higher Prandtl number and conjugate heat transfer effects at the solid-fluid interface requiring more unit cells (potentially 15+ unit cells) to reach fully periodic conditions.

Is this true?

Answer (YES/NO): NO